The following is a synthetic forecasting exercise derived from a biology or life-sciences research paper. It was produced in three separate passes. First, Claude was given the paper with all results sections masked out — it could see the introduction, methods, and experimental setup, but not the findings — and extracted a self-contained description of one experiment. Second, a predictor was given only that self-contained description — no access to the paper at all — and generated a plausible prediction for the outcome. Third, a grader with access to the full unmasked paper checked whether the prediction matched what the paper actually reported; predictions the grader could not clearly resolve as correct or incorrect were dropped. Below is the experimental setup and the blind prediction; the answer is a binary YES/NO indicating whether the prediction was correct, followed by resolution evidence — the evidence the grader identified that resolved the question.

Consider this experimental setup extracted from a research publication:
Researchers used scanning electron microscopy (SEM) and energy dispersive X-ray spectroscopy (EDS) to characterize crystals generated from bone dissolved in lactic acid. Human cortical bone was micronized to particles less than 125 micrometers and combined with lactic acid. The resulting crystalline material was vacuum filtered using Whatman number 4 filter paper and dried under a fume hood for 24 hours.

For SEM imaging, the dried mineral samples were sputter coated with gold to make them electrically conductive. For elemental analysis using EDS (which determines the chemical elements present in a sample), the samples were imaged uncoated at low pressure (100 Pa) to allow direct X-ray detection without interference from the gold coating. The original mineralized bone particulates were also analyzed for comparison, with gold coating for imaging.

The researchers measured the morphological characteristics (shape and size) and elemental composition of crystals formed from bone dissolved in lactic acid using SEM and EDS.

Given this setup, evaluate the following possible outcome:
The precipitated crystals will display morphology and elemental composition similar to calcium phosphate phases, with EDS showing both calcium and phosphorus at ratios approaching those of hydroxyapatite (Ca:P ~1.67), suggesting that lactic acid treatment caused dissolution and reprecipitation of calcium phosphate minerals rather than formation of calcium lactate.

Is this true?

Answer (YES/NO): NO